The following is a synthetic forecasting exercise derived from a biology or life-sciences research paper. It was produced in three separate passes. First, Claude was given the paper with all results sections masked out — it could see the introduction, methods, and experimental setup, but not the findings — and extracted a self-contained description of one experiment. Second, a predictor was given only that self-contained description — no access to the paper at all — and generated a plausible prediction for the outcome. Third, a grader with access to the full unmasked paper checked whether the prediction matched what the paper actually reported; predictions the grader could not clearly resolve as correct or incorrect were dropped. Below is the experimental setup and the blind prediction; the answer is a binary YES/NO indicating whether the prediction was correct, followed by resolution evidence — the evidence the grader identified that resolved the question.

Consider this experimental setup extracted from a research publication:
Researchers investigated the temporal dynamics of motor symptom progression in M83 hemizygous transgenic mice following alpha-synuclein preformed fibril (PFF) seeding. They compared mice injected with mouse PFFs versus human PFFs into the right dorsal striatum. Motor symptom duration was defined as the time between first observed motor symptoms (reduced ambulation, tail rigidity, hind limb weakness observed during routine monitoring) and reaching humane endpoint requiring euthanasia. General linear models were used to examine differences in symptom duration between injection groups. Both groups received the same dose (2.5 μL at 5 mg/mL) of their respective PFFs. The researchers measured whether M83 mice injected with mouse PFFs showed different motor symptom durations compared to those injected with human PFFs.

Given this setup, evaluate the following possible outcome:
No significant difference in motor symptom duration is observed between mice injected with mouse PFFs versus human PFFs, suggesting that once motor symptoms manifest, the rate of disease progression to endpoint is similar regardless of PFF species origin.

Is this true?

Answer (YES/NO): NO